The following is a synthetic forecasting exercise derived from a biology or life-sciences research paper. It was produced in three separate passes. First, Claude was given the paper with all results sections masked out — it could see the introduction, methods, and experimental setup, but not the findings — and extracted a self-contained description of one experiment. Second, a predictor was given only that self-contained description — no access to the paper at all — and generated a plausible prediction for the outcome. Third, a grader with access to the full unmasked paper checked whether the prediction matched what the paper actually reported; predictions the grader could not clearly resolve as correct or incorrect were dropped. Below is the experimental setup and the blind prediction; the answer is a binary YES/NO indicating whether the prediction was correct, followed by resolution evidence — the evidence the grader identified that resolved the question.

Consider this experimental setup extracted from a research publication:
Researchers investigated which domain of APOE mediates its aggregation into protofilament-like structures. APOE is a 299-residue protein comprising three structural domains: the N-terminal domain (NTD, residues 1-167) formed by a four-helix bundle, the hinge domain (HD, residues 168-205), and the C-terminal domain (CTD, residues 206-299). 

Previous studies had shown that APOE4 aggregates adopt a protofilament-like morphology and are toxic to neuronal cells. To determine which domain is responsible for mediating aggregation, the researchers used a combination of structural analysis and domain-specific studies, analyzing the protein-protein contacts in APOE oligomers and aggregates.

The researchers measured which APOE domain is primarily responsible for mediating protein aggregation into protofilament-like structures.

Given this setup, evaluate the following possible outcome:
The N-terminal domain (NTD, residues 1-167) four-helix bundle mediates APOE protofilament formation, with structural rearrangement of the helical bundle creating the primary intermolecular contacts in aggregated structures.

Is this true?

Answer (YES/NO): YES